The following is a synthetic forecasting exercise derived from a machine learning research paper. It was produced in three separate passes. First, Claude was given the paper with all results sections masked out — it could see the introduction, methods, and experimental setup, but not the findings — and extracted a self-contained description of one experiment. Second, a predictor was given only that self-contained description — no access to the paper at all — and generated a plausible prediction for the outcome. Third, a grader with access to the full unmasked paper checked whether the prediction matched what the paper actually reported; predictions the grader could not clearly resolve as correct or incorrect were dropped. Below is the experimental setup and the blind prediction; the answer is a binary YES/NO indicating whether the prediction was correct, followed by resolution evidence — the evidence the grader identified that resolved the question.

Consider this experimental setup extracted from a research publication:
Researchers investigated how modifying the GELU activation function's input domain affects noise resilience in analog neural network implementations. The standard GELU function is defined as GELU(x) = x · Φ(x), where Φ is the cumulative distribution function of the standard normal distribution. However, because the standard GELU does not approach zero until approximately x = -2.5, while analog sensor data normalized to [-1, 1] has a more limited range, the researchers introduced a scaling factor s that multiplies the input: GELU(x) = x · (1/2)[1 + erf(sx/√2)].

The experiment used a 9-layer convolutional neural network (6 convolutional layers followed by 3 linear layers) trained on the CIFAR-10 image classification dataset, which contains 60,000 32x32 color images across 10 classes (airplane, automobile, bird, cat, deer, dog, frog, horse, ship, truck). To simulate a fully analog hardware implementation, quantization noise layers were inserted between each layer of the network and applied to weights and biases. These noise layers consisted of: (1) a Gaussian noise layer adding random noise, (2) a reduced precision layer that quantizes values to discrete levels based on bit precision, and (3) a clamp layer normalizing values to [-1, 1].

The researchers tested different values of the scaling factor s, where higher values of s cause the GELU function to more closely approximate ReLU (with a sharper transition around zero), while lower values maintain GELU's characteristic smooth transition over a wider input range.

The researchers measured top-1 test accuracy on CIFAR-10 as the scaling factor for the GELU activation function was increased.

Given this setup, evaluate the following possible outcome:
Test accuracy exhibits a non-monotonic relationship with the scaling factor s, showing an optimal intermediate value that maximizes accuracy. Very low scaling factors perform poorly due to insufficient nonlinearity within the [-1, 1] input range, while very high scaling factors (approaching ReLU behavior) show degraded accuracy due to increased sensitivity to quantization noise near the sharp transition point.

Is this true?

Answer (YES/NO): NO